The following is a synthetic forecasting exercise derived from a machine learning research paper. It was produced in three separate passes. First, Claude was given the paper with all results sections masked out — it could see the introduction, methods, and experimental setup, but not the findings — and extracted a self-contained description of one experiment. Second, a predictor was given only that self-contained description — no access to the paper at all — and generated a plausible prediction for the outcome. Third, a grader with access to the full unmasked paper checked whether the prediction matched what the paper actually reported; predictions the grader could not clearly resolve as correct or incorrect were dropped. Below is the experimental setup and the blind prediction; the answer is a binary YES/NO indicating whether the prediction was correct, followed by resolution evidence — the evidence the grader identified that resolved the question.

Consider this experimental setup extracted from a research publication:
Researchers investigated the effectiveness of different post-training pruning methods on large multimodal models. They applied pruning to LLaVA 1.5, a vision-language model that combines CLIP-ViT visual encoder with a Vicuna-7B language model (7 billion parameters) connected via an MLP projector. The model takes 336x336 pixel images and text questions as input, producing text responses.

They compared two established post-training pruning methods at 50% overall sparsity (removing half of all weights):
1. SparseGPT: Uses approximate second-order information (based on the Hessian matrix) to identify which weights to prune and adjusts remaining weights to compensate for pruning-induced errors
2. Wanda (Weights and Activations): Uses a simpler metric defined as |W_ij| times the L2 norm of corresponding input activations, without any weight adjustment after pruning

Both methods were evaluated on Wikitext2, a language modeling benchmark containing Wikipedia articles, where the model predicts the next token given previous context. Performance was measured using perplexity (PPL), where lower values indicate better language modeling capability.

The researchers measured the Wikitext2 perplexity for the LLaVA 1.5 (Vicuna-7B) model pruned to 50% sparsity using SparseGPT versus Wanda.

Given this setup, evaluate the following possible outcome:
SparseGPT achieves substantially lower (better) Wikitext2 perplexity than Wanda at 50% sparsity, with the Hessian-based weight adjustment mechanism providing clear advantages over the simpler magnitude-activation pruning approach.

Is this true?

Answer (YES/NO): NO